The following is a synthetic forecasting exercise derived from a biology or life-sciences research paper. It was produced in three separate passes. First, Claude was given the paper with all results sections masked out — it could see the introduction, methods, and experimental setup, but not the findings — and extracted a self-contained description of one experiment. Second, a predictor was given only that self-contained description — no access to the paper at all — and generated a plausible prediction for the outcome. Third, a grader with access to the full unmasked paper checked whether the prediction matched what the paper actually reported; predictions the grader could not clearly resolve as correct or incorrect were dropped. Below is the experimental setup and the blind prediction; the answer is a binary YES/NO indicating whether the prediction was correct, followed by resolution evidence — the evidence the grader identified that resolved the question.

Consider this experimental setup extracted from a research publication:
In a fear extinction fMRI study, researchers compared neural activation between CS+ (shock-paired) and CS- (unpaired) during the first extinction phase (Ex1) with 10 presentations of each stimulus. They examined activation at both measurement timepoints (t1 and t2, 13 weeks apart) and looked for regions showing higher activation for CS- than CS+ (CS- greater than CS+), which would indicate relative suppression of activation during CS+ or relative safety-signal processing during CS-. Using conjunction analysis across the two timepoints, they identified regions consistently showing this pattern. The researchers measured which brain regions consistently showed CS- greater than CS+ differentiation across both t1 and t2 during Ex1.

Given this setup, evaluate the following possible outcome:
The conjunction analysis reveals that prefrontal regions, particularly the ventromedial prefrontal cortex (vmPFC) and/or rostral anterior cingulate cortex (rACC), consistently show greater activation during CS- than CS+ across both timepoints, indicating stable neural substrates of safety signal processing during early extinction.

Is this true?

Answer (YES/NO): YES